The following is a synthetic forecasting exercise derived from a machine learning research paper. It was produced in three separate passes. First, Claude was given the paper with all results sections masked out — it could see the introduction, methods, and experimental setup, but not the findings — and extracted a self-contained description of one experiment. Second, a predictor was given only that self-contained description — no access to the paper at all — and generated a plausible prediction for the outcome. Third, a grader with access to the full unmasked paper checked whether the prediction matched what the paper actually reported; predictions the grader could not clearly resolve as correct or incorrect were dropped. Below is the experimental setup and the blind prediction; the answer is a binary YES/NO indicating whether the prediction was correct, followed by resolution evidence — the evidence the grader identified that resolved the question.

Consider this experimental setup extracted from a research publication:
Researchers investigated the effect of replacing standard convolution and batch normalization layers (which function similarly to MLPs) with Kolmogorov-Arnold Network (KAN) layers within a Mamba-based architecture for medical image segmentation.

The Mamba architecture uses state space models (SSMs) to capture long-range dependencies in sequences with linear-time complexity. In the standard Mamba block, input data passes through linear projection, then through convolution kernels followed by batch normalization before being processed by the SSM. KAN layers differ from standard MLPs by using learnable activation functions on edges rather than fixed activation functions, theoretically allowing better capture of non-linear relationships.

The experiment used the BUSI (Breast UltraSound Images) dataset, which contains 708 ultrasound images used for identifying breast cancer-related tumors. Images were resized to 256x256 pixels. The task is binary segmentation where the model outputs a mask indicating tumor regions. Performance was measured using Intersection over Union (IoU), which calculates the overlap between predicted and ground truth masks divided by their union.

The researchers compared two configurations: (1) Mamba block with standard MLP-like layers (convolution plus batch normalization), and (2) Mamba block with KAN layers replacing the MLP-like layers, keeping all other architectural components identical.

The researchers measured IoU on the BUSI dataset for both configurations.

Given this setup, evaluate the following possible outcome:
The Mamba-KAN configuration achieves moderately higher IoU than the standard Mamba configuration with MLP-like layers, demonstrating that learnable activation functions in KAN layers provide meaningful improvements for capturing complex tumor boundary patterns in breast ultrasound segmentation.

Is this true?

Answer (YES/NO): YES